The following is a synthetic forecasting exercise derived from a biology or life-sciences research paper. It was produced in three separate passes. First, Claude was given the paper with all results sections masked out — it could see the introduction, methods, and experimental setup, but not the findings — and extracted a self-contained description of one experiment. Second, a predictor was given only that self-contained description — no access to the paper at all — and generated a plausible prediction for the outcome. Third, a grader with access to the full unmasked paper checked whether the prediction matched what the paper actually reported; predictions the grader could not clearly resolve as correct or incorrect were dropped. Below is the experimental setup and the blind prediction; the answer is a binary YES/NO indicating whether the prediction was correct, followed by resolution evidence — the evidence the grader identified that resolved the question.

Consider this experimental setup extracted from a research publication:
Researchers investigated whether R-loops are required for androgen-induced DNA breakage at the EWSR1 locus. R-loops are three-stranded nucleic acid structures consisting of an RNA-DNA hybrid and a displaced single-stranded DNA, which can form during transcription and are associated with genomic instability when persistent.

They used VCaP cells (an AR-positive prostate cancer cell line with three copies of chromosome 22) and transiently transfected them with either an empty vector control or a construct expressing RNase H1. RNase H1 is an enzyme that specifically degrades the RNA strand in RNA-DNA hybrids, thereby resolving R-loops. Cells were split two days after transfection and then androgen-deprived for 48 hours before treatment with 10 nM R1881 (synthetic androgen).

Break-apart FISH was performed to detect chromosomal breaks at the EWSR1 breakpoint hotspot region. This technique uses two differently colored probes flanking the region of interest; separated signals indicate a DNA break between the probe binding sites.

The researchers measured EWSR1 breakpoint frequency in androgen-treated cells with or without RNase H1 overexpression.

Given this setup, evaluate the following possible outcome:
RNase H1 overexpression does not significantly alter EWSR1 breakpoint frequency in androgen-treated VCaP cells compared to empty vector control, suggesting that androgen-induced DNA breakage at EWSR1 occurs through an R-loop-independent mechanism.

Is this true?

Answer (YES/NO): NO